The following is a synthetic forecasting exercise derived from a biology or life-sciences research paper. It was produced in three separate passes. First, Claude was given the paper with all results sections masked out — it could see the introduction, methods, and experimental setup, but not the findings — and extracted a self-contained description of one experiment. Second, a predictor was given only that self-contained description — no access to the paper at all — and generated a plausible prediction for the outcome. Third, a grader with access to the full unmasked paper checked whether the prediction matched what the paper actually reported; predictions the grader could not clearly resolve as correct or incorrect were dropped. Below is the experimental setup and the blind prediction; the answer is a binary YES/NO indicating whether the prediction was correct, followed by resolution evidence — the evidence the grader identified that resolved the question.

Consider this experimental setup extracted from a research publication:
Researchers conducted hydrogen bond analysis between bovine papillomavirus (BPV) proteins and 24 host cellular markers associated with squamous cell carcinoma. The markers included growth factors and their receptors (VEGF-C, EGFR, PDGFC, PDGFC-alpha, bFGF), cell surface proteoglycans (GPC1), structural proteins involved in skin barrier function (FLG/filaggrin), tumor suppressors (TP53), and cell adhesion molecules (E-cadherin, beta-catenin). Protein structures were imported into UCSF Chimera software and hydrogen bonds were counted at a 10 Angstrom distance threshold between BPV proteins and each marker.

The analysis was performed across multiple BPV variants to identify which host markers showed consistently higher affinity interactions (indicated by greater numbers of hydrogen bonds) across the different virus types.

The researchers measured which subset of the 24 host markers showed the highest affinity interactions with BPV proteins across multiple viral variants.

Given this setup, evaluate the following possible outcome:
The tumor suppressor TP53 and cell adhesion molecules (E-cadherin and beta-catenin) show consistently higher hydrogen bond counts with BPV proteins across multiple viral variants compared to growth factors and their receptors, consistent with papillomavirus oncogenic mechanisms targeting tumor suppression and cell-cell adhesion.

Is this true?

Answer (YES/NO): NO